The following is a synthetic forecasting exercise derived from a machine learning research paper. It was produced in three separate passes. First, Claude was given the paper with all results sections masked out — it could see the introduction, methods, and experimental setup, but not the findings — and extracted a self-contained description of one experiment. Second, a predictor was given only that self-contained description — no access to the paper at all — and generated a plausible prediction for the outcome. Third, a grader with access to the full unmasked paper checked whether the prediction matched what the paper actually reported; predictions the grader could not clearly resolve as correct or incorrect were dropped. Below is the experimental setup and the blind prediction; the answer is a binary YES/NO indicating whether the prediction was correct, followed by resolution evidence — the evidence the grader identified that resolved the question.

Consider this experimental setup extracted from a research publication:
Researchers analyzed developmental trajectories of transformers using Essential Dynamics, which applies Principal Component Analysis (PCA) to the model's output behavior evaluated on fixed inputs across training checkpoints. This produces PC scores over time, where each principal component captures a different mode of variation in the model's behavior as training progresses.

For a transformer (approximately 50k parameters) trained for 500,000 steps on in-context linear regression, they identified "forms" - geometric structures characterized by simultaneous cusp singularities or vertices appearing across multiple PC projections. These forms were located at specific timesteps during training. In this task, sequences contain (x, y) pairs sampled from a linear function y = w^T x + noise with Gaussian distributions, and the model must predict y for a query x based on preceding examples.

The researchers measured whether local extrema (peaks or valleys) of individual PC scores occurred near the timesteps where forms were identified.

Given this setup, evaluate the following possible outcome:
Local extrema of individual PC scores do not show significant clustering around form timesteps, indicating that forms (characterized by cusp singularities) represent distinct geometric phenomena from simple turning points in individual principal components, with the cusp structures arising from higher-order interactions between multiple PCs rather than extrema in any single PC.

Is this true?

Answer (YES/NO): NO